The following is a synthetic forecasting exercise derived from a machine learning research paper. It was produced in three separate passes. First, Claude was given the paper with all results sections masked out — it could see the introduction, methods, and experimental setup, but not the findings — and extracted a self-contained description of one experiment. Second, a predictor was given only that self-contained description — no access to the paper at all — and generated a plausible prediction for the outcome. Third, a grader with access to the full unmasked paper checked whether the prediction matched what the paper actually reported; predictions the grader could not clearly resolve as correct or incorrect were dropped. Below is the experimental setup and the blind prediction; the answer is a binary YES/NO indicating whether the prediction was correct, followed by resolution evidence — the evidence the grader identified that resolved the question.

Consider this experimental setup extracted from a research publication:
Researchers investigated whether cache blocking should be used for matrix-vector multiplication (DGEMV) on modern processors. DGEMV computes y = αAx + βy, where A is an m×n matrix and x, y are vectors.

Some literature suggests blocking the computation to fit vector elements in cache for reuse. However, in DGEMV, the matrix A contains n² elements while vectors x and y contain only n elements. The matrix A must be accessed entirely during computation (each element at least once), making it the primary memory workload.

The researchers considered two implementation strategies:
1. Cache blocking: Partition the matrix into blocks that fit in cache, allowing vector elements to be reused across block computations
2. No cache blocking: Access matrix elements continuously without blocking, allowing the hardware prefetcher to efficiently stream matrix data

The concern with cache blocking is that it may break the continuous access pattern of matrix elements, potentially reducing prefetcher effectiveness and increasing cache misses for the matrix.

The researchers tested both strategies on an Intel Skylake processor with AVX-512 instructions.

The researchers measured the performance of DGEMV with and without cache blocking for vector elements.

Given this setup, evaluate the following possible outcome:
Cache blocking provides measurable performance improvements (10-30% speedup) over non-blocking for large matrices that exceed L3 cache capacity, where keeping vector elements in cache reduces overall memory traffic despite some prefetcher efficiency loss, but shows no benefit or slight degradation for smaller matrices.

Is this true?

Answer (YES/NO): NO